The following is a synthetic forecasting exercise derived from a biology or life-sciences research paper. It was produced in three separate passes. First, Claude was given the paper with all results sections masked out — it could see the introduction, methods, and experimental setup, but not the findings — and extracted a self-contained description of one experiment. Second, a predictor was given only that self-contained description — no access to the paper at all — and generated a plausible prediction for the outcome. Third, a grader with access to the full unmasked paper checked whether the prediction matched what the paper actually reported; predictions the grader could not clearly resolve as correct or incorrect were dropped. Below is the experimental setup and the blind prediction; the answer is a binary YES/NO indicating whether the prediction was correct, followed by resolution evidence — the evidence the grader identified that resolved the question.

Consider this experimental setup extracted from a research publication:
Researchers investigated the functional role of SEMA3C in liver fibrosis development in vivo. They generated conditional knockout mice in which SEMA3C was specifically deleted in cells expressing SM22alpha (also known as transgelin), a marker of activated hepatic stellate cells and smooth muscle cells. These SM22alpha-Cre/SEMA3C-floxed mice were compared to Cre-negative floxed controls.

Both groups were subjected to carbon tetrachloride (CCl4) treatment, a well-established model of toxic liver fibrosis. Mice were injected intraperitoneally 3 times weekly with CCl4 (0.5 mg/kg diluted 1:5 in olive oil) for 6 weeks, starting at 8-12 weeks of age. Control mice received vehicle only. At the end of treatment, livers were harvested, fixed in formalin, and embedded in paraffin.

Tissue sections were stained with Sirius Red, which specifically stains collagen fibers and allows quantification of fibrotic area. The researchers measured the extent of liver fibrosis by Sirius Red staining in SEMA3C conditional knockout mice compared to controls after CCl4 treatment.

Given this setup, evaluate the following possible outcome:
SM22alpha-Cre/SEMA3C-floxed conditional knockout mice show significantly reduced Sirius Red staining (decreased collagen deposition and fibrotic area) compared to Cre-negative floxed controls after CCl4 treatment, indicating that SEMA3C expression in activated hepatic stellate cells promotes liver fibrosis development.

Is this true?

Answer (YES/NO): YES